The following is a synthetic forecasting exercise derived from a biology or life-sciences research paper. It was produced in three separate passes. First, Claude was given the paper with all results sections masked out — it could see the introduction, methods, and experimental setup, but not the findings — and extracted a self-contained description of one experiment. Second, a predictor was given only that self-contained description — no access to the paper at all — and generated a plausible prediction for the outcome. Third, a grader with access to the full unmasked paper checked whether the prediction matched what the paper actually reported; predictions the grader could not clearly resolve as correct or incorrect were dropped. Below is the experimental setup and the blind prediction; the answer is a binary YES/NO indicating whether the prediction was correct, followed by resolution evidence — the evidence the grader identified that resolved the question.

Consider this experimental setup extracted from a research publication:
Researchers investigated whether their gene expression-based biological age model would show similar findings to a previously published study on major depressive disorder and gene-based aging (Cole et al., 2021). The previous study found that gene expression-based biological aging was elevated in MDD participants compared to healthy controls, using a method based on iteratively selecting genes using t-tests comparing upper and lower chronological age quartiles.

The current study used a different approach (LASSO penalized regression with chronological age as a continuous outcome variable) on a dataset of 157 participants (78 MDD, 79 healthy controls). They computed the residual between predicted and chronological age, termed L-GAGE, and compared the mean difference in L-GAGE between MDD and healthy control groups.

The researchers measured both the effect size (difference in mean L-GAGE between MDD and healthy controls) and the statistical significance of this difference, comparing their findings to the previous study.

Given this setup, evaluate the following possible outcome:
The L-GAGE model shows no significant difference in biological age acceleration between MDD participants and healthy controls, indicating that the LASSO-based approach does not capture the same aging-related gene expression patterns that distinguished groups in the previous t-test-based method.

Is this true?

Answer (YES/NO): NO